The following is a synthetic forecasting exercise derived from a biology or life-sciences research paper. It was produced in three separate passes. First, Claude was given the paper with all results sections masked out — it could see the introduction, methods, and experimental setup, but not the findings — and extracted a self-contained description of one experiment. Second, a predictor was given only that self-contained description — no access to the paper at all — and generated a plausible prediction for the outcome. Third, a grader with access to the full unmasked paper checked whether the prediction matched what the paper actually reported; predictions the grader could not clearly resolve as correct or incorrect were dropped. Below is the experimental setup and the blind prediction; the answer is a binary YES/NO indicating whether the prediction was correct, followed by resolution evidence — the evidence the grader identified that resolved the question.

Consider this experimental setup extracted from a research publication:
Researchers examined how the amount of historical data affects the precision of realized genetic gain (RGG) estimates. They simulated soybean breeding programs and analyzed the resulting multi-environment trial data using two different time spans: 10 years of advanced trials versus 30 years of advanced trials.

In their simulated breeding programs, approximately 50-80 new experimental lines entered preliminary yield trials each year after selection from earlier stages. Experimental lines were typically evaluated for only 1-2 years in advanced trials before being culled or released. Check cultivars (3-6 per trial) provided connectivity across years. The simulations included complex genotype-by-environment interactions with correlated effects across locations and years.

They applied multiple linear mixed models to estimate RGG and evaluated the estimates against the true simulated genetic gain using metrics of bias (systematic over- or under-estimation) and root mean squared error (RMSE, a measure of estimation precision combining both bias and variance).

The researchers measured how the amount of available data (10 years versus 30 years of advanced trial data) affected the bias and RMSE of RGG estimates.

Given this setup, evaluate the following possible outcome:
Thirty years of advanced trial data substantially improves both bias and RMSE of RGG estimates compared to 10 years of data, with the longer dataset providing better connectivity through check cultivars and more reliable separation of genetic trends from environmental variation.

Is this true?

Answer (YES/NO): YES